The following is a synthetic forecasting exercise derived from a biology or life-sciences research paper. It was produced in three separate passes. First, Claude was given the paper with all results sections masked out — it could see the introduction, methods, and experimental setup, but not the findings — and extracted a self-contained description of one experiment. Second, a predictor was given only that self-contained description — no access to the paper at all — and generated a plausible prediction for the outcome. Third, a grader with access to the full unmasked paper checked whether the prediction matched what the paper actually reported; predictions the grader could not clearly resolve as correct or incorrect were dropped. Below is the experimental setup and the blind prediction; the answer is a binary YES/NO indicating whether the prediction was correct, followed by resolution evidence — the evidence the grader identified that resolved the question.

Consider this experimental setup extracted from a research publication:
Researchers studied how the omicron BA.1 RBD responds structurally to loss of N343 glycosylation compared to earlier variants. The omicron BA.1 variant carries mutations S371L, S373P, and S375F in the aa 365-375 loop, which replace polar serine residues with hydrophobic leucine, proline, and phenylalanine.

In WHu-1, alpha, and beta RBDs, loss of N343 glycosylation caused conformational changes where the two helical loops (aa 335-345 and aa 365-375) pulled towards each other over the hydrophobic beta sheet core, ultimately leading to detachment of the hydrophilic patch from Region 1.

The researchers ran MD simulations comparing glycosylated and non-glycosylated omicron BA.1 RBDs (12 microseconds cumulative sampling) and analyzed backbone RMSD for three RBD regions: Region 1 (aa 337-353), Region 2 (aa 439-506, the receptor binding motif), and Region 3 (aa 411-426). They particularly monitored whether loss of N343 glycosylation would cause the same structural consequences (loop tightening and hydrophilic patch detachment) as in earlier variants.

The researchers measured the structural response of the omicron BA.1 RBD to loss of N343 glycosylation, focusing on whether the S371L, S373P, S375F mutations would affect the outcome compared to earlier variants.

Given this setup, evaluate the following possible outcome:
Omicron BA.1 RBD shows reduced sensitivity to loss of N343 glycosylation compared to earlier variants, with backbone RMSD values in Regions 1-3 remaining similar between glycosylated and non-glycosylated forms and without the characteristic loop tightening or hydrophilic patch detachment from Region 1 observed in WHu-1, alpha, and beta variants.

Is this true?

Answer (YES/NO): NO